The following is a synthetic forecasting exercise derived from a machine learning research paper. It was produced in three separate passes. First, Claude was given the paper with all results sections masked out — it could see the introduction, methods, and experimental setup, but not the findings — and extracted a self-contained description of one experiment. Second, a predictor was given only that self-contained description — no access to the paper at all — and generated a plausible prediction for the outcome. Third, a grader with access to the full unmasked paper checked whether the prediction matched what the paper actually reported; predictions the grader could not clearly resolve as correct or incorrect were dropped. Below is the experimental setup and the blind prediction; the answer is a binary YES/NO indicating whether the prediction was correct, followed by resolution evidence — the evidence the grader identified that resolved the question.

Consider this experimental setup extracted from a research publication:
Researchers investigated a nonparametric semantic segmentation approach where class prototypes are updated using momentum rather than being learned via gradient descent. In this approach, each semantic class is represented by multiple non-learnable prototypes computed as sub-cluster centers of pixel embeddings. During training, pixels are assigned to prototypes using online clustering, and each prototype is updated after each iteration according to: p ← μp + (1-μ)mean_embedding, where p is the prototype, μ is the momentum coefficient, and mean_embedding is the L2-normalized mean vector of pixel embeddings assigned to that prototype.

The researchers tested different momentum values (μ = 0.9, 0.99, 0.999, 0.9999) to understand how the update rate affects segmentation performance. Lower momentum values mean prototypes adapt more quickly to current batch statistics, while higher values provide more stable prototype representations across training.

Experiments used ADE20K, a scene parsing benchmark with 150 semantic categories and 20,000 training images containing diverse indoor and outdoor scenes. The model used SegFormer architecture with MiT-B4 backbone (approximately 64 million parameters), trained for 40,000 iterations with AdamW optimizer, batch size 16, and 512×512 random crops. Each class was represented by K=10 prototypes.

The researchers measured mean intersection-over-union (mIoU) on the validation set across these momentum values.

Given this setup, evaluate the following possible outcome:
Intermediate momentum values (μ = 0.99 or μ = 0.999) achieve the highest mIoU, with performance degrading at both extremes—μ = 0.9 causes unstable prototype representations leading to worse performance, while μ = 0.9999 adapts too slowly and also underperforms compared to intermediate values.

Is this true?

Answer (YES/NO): NO